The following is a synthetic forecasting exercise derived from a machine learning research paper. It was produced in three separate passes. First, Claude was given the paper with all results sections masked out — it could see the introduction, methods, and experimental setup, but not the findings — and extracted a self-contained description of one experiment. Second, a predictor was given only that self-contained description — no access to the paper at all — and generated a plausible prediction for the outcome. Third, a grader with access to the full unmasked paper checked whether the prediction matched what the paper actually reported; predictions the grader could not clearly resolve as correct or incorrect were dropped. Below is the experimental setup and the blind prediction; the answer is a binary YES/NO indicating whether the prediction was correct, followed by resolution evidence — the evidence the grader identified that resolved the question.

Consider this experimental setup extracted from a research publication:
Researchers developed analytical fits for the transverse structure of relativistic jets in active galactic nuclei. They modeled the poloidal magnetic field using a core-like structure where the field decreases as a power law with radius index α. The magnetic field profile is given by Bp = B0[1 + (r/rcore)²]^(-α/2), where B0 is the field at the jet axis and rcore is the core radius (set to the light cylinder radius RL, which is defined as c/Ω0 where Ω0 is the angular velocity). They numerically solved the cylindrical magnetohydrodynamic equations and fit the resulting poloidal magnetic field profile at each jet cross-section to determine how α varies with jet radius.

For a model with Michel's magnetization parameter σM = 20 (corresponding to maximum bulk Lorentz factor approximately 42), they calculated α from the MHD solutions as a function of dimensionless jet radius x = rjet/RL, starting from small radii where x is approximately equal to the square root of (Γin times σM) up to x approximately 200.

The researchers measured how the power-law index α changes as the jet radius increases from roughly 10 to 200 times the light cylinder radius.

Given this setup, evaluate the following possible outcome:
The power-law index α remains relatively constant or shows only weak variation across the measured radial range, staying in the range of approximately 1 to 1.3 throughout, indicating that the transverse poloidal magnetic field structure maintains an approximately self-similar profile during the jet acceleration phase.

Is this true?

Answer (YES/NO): NO